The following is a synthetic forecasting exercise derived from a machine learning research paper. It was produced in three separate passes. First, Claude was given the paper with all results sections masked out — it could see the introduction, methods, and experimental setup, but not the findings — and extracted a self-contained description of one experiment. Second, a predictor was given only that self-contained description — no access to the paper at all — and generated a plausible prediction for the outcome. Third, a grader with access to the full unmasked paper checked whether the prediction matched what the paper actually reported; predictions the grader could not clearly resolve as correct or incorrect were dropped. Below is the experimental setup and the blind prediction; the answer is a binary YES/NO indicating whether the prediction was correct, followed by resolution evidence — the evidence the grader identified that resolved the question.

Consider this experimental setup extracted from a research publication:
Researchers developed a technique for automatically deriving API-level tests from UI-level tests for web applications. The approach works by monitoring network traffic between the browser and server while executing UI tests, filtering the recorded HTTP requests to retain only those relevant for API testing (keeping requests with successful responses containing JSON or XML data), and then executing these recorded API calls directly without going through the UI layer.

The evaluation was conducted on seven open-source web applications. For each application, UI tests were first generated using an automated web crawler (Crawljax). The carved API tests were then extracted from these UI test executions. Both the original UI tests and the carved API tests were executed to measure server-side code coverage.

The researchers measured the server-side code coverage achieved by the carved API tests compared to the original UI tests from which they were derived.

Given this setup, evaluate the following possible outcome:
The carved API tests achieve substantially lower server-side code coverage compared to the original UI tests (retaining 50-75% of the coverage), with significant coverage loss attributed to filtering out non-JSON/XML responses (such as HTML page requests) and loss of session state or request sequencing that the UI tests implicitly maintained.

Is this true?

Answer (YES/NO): NO